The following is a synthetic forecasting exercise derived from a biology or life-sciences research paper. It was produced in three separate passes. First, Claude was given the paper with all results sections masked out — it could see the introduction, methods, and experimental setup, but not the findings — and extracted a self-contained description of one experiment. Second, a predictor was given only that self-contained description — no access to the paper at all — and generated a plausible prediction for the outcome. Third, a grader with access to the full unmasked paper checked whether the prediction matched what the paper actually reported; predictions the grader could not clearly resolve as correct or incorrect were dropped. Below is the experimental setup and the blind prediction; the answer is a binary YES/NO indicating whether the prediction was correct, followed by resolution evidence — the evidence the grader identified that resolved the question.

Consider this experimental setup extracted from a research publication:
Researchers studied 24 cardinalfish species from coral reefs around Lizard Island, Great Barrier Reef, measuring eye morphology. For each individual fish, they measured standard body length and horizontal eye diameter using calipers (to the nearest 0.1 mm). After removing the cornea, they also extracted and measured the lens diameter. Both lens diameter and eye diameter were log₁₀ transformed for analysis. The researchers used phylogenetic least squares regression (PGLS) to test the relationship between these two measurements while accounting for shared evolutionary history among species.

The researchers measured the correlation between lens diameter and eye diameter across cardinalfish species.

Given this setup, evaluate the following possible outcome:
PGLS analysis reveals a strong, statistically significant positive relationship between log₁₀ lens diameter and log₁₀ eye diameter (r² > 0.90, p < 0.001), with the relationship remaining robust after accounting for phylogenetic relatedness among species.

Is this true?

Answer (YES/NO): YES